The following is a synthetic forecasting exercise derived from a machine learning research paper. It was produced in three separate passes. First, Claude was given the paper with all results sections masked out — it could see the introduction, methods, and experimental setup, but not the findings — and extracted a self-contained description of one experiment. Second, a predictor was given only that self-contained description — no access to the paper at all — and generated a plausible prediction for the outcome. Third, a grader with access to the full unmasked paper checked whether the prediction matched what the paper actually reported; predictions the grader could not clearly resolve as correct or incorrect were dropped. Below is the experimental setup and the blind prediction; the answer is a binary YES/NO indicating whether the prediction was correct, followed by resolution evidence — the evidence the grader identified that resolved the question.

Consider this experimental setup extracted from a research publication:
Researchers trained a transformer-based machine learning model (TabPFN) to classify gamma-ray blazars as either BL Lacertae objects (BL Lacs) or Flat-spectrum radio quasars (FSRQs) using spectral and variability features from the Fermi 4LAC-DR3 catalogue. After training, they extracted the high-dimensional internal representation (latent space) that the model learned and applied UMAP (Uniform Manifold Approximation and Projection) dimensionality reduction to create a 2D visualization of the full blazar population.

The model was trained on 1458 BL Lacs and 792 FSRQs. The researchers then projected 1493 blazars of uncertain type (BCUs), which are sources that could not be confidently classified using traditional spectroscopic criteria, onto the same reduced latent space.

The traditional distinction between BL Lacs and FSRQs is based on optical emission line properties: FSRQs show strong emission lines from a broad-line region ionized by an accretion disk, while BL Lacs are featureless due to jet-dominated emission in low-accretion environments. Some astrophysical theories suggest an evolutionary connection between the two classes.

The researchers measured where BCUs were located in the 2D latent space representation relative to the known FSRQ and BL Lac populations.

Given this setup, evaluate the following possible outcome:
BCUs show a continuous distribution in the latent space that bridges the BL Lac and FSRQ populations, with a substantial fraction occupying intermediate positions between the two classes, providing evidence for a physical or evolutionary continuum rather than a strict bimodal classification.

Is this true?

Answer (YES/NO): YES